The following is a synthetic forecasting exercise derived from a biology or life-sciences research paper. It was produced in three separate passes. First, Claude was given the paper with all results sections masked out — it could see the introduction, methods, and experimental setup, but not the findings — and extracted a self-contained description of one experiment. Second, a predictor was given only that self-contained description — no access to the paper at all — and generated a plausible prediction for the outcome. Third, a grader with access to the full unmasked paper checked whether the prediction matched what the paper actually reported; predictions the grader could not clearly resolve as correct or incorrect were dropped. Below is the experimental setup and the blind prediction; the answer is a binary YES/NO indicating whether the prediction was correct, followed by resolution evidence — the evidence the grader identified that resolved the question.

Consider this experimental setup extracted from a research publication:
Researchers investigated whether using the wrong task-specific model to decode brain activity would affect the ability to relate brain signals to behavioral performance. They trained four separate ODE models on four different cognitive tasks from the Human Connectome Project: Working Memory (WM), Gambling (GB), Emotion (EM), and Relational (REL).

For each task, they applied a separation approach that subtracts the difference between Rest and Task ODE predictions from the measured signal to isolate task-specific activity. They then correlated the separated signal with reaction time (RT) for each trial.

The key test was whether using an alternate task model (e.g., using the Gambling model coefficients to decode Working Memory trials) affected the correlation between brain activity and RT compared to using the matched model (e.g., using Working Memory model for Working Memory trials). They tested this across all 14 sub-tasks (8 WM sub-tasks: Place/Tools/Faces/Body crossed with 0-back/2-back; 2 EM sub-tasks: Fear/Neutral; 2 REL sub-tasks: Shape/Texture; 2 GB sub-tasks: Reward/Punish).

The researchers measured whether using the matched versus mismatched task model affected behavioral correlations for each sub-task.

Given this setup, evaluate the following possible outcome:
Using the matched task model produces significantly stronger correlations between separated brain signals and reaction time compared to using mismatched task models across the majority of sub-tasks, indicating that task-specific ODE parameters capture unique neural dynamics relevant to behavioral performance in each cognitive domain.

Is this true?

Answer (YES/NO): YES